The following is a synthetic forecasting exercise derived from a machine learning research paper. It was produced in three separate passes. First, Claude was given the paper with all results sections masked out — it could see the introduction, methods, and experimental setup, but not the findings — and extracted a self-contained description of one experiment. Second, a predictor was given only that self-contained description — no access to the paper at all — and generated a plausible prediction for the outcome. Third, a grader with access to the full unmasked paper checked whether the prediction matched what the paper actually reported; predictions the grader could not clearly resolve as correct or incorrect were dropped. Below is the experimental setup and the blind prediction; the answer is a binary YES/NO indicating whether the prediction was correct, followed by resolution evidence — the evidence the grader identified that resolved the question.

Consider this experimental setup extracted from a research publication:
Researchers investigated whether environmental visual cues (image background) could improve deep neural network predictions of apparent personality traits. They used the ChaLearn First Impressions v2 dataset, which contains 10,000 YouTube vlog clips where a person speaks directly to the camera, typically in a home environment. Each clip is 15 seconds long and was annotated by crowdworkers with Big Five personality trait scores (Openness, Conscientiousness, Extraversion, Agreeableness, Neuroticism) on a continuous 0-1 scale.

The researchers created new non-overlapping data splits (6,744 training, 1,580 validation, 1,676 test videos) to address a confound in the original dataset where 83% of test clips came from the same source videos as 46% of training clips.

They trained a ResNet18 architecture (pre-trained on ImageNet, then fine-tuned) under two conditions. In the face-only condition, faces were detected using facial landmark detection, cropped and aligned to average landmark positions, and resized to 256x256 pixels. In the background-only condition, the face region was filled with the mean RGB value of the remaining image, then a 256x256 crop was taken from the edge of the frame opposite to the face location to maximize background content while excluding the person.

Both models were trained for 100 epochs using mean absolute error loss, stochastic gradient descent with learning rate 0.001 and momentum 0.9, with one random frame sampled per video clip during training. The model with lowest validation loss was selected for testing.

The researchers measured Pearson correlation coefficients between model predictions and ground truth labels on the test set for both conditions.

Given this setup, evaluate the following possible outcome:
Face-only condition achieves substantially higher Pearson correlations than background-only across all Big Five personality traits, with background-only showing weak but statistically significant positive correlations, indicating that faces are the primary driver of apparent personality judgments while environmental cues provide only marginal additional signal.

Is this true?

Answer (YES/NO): YES